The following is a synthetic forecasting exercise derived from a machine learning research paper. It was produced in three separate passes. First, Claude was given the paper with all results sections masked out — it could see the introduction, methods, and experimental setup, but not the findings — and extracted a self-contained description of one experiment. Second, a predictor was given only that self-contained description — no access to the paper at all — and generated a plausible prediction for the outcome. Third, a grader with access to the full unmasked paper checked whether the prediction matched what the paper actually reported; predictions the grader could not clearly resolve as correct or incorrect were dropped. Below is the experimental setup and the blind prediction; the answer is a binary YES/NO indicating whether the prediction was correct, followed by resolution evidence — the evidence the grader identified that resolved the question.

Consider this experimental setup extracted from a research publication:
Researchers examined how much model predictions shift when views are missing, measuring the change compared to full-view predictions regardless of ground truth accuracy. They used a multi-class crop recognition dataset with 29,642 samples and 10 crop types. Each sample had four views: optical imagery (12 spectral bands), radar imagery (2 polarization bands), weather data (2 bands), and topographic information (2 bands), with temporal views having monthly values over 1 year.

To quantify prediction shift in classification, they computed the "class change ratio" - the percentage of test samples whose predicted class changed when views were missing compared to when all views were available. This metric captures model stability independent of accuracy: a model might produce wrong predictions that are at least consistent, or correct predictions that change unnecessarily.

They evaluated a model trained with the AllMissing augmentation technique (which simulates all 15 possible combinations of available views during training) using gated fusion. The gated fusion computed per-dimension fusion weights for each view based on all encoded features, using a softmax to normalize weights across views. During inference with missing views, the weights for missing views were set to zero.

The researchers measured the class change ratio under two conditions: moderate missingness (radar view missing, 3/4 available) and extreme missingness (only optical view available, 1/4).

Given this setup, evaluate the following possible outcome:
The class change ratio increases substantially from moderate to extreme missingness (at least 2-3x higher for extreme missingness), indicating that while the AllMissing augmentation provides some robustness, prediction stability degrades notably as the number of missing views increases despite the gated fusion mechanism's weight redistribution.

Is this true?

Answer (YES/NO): NO